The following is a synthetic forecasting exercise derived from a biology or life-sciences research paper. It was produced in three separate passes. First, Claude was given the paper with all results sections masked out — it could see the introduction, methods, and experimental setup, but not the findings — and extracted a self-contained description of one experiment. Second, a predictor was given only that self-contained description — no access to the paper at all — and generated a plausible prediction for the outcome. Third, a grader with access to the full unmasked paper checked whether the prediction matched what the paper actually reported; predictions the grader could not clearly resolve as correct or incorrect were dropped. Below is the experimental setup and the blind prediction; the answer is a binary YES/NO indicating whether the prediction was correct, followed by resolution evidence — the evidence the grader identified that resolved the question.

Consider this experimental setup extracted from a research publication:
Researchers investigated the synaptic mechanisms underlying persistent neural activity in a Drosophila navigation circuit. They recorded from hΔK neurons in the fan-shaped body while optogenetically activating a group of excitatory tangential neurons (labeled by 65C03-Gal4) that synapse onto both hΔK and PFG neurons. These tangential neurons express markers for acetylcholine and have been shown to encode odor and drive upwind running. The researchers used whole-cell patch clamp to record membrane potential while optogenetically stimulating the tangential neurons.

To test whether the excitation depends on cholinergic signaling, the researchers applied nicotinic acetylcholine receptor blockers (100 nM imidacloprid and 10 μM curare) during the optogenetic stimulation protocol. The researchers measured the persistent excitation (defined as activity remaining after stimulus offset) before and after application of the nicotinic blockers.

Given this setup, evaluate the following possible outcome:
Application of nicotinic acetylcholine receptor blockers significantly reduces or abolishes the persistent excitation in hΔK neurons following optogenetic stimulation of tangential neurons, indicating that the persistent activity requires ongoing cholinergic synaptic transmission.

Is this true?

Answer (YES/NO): YES